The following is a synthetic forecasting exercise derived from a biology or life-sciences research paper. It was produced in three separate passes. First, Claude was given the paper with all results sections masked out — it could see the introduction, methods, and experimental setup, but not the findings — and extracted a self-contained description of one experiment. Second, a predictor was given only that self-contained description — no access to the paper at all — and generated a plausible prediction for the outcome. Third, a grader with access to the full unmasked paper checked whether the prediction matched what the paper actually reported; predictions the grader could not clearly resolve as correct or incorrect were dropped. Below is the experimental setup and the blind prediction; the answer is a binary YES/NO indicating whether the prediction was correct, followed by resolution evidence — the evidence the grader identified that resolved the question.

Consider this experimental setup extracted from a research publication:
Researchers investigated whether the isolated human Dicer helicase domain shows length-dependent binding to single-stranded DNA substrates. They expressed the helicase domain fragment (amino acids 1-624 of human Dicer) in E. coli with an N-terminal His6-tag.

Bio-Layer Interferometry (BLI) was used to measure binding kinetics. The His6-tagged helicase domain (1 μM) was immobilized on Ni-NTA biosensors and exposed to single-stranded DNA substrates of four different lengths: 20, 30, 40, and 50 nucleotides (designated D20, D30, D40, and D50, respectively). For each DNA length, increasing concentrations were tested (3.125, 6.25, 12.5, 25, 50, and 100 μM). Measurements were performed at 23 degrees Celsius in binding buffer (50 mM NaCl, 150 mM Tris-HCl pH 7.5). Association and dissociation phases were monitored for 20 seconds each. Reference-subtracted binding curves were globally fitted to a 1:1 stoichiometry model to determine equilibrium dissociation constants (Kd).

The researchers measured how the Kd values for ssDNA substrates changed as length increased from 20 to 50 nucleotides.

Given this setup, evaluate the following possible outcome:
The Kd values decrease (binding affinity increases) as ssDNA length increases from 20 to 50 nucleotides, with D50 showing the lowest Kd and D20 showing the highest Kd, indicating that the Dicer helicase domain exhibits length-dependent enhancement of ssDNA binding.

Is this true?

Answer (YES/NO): YES